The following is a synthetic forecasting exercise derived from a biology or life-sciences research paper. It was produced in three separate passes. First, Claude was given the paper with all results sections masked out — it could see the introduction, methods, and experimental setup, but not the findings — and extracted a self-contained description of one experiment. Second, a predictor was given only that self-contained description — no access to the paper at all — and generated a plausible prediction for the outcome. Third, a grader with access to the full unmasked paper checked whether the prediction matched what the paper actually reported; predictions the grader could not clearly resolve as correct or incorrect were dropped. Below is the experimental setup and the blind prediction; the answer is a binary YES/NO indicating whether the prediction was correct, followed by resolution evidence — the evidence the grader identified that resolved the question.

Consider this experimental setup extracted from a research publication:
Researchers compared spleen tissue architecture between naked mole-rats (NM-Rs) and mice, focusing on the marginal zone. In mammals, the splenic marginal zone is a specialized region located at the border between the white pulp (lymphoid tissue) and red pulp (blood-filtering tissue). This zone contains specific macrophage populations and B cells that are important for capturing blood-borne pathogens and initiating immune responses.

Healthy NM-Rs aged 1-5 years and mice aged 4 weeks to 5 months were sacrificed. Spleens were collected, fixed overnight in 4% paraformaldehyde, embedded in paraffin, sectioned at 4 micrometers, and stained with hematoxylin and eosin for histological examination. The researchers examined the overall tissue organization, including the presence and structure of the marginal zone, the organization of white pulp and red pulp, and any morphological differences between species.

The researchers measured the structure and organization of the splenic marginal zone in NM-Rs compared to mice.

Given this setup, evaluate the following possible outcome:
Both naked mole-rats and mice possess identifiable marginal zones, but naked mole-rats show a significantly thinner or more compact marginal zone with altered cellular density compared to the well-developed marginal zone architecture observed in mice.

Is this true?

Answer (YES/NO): YES